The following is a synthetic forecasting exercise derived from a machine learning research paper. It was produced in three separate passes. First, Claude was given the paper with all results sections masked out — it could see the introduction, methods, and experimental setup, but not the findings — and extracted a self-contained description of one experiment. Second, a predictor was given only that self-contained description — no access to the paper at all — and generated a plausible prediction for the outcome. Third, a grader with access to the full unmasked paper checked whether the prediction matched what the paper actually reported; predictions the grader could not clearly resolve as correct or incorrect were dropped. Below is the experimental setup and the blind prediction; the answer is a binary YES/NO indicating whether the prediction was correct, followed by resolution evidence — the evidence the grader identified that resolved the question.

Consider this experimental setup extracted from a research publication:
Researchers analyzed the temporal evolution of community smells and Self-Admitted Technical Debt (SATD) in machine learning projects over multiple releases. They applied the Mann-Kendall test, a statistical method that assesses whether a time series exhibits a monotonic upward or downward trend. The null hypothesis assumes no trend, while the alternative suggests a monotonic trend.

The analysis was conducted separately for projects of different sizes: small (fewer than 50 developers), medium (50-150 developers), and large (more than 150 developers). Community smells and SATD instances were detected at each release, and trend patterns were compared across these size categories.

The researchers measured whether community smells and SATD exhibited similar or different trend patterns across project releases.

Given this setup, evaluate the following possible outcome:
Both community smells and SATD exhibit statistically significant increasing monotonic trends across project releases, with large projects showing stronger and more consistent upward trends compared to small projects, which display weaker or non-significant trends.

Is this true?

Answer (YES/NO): NO